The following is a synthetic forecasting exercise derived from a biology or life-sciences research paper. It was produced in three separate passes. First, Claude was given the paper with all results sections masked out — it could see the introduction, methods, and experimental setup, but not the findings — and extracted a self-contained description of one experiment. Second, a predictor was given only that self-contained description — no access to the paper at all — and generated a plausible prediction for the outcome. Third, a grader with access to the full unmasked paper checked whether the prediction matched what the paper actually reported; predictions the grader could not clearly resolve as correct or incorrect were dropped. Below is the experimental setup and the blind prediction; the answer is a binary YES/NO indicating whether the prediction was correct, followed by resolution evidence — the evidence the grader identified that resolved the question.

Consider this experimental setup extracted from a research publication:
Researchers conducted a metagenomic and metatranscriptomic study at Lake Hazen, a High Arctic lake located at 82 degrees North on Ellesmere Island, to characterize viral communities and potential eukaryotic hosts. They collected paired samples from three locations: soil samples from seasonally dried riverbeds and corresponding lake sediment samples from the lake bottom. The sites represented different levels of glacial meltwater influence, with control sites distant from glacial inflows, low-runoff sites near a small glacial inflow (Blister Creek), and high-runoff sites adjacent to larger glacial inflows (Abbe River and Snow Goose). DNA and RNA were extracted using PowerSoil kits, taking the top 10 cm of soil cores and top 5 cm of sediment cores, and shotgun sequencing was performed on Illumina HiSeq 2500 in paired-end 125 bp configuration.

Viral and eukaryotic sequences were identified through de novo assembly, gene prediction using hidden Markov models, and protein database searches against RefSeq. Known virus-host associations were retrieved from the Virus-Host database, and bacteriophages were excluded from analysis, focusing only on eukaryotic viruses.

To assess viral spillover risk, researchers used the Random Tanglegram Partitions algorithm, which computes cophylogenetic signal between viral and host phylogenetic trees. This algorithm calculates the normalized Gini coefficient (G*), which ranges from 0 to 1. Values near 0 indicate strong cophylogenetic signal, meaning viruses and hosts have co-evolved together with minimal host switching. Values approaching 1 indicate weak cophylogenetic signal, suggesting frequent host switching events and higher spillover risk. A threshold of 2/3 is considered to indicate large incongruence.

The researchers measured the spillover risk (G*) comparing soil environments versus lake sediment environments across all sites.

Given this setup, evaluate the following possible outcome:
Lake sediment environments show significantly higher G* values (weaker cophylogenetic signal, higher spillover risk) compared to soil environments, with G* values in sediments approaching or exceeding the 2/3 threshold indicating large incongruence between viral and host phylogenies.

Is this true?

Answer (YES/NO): YES